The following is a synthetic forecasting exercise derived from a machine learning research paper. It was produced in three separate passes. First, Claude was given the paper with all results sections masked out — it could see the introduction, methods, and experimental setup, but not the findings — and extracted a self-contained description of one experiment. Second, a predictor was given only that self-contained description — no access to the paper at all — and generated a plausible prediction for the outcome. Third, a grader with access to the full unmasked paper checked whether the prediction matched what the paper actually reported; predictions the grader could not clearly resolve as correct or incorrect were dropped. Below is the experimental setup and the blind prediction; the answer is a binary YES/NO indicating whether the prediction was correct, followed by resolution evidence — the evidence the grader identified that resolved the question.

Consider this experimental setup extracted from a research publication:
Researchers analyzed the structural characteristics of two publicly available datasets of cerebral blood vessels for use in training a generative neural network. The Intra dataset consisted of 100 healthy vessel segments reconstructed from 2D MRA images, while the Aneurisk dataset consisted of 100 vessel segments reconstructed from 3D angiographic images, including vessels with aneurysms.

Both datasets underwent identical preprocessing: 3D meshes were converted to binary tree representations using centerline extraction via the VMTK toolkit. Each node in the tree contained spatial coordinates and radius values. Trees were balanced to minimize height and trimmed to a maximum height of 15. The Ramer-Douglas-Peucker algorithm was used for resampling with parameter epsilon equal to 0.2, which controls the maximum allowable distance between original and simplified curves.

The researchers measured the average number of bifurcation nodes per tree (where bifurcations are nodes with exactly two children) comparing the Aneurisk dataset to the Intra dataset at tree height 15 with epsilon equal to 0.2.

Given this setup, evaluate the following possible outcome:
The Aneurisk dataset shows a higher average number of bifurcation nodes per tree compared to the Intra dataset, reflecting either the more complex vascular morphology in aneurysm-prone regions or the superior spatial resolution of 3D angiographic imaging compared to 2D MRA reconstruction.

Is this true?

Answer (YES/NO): YES